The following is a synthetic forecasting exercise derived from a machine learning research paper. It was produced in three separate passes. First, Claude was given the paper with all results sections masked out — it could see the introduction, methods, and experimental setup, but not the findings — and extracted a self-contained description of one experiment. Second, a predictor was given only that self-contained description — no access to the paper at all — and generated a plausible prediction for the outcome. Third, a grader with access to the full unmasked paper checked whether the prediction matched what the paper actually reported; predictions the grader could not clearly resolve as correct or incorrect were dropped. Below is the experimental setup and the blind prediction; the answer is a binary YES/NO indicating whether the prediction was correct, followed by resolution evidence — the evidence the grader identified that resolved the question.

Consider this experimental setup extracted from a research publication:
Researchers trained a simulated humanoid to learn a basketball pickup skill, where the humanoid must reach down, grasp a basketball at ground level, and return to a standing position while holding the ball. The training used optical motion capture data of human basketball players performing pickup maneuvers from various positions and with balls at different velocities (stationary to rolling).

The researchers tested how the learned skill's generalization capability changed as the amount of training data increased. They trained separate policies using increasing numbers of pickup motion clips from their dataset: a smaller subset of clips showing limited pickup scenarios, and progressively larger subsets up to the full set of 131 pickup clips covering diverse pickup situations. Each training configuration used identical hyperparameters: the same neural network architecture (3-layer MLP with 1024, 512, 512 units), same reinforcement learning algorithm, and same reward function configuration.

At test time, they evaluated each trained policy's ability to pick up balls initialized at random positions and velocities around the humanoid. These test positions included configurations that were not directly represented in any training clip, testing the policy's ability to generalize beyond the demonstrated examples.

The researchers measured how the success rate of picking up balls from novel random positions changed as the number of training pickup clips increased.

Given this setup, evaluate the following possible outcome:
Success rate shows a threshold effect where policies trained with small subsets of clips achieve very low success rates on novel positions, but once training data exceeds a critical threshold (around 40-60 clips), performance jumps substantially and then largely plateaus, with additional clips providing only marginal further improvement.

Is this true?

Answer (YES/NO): NO